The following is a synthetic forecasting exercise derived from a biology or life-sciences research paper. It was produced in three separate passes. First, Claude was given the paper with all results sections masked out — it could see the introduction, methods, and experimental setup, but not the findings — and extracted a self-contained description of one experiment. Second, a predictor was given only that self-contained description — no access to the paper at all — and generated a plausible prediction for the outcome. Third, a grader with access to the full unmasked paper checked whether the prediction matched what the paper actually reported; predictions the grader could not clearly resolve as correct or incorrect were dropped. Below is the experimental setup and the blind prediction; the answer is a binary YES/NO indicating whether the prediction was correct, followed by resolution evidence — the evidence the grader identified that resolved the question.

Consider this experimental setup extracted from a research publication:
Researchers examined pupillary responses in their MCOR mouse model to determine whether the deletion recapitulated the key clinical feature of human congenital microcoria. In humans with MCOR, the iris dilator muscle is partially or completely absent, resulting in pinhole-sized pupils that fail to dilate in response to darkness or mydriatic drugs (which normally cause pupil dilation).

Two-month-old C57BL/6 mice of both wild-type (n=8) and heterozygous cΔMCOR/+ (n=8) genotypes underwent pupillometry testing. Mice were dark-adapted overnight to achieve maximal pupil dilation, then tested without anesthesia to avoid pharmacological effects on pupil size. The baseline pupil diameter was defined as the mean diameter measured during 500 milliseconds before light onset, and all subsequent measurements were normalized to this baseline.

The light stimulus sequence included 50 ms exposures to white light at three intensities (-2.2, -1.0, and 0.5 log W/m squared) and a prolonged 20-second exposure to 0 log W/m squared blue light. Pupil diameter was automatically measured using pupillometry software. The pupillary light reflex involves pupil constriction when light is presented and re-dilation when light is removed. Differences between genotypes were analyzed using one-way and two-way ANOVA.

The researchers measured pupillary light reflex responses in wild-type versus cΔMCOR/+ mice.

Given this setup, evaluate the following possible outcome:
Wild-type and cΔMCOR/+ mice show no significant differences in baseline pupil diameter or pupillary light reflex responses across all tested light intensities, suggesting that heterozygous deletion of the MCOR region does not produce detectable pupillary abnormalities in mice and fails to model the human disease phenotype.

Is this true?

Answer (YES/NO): NO